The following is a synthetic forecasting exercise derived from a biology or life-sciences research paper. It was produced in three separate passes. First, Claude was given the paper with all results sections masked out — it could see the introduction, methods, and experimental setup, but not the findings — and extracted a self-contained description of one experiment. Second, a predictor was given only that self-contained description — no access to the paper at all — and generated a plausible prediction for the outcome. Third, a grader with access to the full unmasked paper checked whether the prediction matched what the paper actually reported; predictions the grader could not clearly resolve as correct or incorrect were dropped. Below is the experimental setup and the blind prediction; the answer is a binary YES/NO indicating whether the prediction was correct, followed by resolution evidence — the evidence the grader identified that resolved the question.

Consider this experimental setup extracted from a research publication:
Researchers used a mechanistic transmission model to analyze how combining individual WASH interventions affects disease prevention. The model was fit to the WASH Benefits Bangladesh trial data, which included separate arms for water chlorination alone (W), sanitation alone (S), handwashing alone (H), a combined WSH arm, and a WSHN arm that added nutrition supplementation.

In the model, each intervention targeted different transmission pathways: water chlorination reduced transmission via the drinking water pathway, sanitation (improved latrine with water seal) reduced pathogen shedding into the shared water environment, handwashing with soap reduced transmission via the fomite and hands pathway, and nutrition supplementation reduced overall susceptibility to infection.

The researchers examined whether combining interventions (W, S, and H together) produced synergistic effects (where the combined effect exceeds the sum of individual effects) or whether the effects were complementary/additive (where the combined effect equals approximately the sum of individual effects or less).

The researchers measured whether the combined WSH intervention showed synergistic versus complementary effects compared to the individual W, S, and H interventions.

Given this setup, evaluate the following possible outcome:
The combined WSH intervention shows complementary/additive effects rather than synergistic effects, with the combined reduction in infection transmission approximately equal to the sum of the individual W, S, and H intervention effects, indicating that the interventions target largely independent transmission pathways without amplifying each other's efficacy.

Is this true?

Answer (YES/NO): NO